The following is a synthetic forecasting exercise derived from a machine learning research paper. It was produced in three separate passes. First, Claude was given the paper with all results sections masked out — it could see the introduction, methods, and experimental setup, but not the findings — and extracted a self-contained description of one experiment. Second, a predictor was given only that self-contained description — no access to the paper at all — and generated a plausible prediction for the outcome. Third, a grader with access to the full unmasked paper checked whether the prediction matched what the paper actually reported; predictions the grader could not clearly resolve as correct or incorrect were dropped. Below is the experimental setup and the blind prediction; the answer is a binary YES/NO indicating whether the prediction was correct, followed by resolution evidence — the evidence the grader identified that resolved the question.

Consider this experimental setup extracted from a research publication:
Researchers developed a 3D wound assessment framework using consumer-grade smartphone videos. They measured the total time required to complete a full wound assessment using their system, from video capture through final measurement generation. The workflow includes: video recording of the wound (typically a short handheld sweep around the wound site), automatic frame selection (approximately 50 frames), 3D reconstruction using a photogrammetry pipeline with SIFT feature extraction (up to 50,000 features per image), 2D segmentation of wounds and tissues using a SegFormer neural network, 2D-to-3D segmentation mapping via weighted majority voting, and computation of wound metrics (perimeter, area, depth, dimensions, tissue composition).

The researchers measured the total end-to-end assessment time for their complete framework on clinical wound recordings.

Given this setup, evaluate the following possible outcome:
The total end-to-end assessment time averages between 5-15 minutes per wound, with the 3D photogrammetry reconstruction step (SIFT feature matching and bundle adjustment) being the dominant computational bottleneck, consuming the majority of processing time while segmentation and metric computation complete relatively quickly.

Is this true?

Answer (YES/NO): NO